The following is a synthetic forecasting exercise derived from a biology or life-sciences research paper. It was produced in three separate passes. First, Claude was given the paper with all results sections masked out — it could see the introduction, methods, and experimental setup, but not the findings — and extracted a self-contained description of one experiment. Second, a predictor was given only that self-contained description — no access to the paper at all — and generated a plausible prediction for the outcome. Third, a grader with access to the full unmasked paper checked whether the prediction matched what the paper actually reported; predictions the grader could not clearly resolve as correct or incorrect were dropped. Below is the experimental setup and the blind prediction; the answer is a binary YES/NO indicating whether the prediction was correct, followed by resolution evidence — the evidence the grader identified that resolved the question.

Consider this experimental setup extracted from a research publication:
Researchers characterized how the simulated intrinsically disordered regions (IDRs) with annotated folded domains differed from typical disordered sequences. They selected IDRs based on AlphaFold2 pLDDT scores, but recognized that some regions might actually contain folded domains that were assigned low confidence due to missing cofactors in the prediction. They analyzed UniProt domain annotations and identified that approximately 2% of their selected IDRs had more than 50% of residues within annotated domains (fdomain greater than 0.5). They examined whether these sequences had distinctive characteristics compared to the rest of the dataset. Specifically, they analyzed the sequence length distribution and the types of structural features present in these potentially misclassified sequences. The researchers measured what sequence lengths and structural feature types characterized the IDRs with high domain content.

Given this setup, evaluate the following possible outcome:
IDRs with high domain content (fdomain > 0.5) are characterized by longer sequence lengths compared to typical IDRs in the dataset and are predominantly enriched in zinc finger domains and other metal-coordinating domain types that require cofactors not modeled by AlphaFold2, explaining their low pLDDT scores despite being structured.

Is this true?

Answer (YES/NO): NO